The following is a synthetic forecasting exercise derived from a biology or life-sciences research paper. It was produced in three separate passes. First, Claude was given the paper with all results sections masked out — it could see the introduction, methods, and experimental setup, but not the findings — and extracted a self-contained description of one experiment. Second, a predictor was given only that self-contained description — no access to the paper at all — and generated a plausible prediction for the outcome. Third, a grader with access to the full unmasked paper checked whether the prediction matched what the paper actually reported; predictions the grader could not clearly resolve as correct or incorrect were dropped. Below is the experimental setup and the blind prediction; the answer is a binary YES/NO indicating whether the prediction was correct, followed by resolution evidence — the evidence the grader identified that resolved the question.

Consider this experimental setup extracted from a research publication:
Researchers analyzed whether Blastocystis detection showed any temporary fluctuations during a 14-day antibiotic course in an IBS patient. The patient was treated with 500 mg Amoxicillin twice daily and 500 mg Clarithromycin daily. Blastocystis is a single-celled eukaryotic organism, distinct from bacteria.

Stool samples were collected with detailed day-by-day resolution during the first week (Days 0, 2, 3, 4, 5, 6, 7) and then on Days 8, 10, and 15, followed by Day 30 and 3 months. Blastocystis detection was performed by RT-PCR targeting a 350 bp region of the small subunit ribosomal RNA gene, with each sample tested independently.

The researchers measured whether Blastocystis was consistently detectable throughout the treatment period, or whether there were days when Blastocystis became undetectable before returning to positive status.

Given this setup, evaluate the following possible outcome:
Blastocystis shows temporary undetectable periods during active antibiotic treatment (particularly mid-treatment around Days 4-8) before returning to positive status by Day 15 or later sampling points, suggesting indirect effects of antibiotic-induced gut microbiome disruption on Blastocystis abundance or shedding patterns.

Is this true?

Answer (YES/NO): YES